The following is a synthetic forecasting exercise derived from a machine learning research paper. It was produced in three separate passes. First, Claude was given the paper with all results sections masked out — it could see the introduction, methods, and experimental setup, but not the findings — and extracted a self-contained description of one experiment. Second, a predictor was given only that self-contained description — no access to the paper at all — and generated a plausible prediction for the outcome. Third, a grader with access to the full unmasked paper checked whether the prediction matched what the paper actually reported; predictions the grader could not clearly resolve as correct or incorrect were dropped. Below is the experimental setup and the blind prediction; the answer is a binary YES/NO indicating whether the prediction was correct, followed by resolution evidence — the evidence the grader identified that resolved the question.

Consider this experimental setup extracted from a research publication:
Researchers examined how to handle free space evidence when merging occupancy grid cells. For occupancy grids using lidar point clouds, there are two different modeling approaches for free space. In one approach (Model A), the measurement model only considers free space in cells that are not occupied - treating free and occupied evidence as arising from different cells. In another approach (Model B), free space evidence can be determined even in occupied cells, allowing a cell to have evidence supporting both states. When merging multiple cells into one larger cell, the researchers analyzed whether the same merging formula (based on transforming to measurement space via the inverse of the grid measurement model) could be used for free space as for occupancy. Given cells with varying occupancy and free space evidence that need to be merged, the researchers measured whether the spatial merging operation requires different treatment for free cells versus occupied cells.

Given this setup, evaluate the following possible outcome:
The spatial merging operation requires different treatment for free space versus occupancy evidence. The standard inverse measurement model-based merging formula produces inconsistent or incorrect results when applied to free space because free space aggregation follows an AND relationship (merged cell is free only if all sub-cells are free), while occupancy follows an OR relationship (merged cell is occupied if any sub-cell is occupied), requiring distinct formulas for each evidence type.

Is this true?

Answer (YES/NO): YES